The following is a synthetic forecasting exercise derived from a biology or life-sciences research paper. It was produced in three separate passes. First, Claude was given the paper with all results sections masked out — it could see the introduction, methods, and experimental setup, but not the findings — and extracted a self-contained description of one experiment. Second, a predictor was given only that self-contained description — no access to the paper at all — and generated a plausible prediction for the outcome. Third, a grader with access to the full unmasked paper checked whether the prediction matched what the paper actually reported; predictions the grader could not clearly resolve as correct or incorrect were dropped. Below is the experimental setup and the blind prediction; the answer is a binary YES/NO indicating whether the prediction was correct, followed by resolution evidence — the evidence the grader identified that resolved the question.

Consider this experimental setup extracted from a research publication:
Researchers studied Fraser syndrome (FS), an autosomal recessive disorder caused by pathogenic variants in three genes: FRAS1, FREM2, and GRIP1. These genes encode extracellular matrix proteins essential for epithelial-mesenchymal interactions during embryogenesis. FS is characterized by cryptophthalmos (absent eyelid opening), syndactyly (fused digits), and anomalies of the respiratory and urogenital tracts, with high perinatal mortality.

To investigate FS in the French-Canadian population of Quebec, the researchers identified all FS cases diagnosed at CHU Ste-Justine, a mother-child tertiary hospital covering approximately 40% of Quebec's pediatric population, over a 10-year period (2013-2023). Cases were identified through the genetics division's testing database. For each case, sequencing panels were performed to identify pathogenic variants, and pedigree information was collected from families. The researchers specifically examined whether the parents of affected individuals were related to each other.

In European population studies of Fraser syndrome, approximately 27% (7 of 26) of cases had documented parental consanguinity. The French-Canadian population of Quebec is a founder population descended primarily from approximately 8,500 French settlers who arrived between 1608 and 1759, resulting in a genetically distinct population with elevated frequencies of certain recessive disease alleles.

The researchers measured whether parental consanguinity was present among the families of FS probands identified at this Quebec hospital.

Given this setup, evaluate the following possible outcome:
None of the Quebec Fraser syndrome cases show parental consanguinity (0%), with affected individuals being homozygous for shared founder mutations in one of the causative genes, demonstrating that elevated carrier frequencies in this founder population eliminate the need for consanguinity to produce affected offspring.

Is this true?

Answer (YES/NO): NO